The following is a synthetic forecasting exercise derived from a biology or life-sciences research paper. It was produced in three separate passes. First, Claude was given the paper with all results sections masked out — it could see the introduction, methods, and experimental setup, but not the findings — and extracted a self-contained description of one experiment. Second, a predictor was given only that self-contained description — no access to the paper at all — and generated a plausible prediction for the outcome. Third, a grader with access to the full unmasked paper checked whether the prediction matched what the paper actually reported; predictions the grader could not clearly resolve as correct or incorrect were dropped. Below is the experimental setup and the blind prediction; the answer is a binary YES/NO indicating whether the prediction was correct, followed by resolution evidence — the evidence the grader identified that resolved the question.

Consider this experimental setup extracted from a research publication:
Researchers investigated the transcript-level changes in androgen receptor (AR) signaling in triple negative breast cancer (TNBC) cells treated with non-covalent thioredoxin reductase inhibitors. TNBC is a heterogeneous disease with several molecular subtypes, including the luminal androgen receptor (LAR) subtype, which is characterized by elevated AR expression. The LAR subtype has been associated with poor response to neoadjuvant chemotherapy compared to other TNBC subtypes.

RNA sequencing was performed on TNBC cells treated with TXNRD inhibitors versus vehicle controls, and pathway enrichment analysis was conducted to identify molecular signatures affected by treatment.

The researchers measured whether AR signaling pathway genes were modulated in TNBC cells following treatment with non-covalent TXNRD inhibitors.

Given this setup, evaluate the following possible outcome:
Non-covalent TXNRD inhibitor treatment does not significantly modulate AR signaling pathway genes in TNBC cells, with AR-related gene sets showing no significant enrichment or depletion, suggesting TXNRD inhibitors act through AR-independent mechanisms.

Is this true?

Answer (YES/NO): NO